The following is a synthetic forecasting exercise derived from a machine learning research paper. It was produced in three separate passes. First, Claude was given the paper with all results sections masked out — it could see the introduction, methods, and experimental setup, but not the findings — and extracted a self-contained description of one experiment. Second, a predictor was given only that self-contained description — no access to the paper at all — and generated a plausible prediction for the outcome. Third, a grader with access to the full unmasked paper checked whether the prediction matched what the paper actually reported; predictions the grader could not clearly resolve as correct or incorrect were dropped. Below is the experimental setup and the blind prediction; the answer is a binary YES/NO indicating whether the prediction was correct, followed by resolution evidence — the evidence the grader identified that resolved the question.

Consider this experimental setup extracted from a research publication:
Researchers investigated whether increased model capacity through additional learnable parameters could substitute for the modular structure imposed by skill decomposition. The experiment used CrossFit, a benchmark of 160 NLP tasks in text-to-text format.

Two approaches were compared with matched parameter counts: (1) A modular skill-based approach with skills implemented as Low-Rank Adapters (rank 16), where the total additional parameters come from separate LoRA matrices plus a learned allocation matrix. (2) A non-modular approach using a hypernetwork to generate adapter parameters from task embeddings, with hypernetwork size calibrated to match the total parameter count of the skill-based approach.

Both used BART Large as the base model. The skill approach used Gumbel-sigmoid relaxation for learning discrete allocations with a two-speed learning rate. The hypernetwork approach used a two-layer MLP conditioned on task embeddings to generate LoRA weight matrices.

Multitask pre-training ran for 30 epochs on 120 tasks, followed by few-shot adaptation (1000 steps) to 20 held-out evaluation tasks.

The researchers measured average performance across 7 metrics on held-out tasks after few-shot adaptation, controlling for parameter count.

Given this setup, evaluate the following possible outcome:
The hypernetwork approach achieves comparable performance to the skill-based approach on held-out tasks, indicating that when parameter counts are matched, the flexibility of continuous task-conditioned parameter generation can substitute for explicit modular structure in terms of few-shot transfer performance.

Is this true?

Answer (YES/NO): NO